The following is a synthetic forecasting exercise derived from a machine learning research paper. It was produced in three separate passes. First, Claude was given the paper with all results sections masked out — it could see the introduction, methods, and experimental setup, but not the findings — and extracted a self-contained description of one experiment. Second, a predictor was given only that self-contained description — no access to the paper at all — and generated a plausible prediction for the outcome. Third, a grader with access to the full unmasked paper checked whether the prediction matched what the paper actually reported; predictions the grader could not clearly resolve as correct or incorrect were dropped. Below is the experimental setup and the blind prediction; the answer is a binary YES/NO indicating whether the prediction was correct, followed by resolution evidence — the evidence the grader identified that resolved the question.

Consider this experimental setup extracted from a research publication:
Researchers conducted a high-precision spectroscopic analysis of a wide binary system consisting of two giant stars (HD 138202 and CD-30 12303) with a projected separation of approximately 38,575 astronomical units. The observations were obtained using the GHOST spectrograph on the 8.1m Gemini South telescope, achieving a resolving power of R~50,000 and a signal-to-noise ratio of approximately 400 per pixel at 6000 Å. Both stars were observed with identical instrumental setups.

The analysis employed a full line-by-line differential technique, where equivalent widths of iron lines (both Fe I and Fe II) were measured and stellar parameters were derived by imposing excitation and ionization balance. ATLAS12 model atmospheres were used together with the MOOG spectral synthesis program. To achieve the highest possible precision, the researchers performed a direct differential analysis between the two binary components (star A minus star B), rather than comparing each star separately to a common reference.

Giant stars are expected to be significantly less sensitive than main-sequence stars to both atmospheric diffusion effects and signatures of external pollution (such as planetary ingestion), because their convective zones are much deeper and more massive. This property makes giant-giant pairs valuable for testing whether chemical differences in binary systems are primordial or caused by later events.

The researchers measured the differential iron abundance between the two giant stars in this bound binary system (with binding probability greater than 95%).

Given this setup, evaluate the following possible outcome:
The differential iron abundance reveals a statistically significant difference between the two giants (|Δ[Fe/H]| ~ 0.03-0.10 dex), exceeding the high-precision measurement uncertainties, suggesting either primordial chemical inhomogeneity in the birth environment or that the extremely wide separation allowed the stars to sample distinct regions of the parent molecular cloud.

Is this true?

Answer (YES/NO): YES